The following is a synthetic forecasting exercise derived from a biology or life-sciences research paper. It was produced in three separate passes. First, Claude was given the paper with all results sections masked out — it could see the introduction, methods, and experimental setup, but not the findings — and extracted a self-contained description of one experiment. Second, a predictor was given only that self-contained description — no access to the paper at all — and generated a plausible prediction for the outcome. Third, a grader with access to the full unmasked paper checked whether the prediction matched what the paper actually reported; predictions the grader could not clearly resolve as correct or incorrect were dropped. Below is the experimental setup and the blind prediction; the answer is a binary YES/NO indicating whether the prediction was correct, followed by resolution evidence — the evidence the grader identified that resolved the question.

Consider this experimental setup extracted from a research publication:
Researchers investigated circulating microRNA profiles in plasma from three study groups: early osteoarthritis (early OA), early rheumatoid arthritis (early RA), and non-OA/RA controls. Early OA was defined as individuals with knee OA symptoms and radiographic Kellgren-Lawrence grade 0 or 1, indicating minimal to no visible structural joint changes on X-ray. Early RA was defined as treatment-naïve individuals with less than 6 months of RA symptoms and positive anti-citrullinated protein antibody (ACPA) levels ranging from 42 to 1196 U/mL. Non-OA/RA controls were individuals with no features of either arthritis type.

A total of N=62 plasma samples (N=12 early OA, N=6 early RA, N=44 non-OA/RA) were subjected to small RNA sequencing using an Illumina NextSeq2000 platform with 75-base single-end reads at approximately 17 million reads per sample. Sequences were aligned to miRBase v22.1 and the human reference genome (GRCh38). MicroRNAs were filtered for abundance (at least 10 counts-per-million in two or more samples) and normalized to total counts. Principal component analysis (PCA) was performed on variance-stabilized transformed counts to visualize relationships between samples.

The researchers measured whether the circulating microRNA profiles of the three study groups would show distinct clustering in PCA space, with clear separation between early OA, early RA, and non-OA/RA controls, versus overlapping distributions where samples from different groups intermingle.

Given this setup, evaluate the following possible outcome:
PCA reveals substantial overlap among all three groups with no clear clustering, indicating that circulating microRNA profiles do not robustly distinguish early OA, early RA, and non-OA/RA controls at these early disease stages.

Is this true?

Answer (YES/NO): NO